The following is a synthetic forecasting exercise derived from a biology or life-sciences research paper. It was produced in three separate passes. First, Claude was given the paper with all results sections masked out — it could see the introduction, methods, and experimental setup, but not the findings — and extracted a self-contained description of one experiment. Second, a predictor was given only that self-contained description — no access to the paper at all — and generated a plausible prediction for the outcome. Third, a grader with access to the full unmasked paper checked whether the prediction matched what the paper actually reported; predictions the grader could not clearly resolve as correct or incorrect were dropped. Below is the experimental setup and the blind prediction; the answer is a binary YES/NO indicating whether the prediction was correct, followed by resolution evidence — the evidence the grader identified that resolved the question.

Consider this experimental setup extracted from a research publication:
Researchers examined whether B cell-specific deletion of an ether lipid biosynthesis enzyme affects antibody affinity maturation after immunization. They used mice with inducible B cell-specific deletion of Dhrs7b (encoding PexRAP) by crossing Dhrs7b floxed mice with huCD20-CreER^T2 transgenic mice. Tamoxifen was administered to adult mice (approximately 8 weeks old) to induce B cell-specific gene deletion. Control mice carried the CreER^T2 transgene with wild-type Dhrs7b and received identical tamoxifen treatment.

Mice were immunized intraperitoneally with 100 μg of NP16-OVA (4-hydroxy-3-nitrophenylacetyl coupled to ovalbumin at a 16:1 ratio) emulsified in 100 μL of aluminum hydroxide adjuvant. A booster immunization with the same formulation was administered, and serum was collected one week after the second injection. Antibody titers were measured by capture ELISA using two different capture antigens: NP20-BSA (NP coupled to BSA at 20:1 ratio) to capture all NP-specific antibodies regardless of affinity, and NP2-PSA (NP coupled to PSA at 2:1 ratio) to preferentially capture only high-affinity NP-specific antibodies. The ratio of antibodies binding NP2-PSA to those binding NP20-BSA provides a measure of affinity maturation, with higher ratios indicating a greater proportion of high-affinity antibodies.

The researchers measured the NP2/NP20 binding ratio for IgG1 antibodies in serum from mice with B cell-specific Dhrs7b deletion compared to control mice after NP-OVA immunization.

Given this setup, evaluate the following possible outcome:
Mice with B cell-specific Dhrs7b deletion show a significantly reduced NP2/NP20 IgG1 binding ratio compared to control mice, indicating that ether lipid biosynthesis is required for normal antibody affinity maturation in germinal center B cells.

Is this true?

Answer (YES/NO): YES